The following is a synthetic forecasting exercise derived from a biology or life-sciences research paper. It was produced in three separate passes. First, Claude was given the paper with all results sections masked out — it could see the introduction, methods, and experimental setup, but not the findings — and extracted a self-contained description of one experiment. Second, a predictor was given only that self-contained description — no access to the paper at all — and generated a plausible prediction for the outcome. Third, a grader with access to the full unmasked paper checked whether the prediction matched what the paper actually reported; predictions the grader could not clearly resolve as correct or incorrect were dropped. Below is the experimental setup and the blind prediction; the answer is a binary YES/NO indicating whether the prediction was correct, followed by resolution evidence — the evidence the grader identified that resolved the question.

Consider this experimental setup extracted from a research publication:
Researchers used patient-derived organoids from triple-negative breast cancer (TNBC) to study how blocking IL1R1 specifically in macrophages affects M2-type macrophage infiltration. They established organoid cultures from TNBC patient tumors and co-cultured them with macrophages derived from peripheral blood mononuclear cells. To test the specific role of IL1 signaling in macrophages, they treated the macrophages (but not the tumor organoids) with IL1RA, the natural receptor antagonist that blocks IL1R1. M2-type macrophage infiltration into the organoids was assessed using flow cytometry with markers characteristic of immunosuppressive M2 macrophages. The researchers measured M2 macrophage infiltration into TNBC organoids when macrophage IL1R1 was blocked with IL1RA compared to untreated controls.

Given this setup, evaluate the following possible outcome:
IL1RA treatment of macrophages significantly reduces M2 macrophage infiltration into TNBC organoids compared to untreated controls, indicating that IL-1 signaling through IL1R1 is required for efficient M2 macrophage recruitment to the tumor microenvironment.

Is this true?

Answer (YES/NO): YES